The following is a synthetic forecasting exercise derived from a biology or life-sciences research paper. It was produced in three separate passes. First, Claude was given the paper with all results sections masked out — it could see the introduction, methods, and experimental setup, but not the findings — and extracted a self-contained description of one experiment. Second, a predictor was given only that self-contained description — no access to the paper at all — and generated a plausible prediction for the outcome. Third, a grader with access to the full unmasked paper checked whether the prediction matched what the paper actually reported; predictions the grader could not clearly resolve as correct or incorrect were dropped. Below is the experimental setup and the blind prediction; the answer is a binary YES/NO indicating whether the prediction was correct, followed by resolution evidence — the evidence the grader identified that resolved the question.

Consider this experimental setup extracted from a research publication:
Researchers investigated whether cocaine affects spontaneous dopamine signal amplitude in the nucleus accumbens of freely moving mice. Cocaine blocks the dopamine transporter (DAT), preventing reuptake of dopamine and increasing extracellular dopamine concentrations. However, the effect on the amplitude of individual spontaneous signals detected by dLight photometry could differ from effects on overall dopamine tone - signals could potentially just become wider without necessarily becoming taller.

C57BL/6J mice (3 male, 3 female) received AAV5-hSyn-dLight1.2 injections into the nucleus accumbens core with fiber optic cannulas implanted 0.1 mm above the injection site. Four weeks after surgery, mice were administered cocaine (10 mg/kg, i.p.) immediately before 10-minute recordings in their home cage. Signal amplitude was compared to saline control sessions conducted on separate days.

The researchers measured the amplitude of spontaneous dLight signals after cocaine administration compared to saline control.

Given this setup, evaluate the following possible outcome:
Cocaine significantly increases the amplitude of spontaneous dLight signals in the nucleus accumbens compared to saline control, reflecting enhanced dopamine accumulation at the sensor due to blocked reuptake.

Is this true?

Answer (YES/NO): NO